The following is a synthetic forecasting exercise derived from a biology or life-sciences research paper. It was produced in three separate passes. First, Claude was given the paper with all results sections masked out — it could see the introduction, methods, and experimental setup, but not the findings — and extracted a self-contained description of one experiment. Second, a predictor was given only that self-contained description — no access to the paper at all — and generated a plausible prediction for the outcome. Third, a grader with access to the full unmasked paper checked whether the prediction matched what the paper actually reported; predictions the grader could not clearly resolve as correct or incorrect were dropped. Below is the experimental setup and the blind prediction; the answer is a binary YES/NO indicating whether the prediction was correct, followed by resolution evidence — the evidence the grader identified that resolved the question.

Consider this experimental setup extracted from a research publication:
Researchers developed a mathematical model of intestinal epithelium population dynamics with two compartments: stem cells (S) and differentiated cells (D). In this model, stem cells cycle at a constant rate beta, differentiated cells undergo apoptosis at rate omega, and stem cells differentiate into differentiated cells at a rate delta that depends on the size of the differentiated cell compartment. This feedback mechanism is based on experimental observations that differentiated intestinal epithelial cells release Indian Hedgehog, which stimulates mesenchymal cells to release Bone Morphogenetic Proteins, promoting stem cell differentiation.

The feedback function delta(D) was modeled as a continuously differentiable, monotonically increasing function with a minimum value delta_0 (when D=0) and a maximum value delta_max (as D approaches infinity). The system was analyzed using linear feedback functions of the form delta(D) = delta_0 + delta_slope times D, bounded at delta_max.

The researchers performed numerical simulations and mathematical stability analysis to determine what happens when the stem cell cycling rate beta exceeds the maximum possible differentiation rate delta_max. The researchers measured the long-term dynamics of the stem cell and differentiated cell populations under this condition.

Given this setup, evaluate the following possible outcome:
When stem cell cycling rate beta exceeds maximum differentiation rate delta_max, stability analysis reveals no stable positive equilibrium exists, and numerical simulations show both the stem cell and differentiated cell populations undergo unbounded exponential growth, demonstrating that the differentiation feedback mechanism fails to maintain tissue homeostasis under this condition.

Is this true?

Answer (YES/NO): YES